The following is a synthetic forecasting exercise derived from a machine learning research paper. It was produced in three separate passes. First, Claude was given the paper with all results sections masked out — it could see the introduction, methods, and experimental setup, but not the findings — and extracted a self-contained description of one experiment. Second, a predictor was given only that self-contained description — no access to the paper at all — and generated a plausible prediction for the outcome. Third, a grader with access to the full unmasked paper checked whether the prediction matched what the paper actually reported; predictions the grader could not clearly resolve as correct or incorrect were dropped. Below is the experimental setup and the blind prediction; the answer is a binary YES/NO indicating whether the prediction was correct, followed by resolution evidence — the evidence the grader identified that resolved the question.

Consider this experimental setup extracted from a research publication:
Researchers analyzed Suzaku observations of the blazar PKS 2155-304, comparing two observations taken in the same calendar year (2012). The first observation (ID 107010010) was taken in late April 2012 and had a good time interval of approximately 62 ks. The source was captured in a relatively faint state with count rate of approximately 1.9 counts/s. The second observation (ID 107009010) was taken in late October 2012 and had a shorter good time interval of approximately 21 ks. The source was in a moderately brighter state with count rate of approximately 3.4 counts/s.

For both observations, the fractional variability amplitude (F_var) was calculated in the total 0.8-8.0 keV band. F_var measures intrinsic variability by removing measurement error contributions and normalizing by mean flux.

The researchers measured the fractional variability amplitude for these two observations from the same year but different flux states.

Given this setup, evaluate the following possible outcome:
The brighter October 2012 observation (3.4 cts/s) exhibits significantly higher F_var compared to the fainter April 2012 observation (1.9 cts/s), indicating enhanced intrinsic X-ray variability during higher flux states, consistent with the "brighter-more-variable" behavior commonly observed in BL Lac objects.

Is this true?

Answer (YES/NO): NO